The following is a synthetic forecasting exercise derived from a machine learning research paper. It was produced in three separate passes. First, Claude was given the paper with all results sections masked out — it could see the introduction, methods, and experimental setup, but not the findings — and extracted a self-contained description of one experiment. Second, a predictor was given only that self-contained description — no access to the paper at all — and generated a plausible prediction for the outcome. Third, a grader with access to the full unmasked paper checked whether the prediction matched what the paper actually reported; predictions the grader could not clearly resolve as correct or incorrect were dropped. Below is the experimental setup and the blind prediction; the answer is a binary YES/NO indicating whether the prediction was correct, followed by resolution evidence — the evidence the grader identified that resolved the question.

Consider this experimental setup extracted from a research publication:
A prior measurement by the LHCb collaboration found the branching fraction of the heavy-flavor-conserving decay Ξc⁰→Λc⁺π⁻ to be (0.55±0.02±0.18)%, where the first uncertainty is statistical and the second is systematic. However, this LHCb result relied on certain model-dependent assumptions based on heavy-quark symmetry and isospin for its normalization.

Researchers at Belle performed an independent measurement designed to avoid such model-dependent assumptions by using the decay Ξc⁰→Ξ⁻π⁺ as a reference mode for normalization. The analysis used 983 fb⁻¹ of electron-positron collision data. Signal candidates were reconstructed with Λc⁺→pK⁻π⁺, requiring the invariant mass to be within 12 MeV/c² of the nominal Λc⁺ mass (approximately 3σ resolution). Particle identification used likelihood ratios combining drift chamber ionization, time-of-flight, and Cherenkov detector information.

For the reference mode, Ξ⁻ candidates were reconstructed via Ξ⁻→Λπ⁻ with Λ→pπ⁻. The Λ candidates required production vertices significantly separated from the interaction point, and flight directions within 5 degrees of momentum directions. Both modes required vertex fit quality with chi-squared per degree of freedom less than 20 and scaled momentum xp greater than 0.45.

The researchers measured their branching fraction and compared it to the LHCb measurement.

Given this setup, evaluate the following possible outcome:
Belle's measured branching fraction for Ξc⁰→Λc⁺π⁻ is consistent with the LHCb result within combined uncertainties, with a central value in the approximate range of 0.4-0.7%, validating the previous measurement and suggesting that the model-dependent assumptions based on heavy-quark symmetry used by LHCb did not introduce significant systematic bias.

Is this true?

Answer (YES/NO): YES